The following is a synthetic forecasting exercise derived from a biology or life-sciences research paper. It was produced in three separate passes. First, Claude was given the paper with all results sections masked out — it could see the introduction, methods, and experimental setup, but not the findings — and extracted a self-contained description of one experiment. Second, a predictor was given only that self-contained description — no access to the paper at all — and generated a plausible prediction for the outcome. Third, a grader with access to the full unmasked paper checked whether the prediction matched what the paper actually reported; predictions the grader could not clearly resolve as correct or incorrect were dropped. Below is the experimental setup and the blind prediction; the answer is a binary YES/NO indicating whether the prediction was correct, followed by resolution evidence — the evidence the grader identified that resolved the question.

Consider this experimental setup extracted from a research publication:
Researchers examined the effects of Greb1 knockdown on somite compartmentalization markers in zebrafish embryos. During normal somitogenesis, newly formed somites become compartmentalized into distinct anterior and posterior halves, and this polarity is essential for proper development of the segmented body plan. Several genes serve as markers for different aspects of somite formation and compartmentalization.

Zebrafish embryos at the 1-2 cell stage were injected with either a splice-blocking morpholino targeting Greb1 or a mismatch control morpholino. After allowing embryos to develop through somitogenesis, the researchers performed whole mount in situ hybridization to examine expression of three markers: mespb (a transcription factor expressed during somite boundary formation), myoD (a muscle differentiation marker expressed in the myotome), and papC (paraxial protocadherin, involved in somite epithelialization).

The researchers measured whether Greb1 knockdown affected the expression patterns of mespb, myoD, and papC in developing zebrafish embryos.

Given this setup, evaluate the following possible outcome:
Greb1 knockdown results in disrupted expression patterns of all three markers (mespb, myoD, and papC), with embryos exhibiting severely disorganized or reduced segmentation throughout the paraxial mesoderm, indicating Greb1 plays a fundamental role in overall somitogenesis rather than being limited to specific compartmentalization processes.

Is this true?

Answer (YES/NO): NO